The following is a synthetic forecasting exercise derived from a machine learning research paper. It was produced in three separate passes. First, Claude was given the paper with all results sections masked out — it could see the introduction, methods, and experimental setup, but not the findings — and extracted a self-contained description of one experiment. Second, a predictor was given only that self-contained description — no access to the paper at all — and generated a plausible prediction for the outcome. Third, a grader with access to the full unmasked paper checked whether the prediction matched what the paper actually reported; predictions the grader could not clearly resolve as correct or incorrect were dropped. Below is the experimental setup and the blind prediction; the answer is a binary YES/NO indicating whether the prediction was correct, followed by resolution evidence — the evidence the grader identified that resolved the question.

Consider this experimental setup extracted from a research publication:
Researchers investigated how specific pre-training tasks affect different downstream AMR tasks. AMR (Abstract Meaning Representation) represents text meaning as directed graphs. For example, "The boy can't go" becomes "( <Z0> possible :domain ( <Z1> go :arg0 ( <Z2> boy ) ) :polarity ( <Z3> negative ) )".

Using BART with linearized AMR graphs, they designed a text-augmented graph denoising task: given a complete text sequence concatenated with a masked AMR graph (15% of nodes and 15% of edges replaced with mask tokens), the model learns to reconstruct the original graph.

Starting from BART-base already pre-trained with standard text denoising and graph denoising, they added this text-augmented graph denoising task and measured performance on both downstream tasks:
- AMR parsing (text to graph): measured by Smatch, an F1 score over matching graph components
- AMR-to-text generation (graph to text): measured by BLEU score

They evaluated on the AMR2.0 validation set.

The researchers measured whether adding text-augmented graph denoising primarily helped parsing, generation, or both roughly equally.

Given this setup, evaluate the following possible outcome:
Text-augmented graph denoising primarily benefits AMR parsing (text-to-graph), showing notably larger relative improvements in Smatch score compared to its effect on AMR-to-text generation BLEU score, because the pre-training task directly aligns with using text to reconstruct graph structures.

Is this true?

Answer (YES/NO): YES